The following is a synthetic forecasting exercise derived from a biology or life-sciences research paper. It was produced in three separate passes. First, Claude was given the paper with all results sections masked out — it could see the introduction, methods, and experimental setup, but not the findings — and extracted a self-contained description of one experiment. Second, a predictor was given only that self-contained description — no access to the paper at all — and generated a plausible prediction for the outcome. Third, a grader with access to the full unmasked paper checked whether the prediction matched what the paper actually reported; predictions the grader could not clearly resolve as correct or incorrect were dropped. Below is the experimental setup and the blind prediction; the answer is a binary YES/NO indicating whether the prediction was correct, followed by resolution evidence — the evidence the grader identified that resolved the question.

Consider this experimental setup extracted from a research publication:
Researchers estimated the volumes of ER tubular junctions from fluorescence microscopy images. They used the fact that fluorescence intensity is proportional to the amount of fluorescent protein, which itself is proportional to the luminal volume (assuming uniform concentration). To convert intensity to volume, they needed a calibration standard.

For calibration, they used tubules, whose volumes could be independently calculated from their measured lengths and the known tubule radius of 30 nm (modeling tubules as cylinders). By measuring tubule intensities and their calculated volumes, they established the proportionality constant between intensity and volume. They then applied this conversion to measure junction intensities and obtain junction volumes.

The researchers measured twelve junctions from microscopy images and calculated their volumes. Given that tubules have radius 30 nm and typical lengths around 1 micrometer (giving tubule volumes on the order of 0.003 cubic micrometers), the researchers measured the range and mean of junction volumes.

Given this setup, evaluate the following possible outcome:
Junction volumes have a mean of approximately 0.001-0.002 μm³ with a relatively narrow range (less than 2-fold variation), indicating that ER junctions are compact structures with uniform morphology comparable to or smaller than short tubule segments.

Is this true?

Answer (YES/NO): NO